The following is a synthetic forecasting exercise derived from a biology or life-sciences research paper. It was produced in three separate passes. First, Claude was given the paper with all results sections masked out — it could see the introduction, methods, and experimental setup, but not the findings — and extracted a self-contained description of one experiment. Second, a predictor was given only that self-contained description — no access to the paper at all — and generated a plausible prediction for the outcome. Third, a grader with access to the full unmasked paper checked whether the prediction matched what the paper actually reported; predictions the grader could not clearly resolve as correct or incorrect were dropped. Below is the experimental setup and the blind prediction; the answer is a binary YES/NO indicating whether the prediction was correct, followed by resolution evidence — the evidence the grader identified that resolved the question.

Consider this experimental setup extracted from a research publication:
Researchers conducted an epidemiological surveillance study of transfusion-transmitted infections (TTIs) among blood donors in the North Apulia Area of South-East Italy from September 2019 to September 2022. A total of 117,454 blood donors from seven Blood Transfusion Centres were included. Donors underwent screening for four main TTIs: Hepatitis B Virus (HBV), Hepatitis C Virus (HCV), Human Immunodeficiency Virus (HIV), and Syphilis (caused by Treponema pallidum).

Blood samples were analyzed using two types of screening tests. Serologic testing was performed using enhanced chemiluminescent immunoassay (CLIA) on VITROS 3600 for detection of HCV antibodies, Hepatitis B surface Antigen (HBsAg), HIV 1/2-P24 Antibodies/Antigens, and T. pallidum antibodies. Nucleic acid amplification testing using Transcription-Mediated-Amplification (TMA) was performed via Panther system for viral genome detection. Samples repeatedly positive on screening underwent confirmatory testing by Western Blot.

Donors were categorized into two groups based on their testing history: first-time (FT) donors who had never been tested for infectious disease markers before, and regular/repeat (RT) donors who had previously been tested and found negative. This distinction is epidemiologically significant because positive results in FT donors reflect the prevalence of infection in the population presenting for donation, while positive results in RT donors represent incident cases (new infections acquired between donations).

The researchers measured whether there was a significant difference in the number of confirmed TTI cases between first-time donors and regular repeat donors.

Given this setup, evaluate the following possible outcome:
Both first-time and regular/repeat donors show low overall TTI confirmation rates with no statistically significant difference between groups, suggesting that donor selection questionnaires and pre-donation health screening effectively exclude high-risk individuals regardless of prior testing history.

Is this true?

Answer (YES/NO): NO